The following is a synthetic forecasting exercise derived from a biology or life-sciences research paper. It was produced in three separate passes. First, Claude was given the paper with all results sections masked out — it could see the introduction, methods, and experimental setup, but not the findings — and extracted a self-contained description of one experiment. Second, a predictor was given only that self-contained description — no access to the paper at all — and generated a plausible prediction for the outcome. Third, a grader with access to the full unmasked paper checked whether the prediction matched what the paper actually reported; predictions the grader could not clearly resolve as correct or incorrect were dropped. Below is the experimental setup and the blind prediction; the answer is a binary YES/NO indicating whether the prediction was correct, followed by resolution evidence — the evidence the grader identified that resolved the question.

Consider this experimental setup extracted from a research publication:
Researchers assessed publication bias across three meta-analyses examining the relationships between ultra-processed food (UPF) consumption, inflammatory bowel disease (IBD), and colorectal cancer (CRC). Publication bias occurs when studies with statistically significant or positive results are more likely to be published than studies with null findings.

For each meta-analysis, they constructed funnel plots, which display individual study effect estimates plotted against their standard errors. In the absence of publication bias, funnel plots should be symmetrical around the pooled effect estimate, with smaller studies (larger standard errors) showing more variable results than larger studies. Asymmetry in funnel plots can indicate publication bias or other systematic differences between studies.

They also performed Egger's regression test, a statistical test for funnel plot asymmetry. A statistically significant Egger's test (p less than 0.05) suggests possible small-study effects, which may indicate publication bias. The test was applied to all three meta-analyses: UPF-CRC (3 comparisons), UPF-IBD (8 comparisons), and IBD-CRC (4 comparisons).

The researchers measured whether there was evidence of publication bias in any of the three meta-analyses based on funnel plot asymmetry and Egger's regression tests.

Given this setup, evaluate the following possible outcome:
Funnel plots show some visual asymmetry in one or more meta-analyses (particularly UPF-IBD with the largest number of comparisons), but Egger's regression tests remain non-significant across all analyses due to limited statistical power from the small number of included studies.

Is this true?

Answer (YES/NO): NO